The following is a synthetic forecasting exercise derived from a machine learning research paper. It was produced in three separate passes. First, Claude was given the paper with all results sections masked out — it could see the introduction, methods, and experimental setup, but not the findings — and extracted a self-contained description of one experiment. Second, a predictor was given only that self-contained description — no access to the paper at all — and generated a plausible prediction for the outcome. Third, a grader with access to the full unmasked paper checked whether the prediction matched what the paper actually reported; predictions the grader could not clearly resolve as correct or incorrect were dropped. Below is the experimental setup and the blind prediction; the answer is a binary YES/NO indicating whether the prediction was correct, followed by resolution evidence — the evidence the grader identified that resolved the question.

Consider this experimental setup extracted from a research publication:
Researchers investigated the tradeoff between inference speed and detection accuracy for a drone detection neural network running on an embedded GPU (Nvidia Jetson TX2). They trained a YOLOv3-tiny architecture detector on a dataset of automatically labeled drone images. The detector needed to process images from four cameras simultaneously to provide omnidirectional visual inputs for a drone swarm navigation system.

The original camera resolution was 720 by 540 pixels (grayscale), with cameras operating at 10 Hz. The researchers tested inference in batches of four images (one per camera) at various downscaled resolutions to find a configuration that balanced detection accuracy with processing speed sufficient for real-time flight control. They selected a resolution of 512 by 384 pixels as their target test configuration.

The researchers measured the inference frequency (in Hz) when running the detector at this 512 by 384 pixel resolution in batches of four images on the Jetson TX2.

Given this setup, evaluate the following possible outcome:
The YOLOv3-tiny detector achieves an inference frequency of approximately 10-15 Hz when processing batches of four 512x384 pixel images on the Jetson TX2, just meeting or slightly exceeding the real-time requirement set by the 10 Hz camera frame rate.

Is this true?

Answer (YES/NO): NO